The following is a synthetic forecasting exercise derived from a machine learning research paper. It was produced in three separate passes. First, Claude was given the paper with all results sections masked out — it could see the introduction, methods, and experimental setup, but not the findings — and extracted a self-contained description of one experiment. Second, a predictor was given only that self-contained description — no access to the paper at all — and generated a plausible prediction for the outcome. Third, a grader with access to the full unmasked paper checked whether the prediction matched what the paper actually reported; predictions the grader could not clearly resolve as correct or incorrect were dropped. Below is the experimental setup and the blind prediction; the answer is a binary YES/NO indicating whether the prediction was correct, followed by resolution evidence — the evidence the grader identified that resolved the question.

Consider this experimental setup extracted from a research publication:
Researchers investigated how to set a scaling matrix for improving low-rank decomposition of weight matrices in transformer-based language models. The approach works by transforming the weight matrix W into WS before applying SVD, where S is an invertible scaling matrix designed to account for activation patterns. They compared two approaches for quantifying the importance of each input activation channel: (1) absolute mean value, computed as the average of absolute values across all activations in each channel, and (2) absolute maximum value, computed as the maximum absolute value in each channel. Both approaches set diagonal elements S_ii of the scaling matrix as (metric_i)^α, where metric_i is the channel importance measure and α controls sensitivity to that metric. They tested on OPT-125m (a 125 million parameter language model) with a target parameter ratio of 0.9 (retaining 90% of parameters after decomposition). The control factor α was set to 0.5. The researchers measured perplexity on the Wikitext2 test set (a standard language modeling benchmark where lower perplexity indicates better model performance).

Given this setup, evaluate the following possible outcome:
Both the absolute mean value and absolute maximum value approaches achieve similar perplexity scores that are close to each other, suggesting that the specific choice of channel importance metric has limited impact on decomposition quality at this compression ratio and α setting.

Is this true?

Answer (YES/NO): NO